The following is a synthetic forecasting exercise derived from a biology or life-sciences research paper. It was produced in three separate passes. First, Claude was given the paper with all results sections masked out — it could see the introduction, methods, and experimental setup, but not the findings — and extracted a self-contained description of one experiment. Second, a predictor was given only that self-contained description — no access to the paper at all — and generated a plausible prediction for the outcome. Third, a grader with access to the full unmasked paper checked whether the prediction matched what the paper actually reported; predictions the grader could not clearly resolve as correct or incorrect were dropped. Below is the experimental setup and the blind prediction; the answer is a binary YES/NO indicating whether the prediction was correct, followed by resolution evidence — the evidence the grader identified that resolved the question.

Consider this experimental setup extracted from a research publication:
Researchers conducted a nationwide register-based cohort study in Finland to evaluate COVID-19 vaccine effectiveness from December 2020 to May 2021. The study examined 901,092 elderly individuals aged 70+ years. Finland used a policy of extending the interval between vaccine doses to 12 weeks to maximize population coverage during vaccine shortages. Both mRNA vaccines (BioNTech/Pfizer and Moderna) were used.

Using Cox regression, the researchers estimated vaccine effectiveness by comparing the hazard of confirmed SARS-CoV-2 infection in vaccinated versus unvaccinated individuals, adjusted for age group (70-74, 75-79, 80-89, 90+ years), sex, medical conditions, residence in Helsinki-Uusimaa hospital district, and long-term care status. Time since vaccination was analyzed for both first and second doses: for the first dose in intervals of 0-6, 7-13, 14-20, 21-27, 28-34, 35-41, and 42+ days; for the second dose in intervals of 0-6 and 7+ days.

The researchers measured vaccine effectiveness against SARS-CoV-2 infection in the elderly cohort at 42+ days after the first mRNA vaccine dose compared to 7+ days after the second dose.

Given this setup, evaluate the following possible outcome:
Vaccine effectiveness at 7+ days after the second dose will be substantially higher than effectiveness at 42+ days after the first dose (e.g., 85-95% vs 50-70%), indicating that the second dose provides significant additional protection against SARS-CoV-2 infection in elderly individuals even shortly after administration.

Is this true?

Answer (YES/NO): NO